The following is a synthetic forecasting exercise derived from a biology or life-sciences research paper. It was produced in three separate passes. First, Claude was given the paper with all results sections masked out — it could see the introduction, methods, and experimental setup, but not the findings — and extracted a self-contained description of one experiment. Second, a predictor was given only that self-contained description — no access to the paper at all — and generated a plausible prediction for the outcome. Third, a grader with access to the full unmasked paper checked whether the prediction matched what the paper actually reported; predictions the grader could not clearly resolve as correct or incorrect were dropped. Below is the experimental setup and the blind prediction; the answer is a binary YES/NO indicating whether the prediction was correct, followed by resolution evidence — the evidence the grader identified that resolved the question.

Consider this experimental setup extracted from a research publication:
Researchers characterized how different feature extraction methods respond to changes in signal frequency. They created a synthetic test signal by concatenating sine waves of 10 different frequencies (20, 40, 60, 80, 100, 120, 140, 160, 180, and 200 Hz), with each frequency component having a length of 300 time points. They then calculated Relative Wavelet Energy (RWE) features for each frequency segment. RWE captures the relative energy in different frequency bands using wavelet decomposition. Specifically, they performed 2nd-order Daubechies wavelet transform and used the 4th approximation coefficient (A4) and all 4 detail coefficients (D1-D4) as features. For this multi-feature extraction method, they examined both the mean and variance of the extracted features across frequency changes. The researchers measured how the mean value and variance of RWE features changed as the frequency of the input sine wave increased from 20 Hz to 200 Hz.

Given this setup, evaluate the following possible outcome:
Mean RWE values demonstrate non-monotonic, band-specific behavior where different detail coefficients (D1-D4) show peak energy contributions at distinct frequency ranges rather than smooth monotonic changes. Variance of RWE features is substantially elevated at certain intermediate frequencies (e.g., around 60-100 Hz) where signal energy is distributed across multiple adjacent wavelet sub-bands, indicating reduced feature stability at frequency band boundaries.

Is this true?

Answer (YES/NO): NO